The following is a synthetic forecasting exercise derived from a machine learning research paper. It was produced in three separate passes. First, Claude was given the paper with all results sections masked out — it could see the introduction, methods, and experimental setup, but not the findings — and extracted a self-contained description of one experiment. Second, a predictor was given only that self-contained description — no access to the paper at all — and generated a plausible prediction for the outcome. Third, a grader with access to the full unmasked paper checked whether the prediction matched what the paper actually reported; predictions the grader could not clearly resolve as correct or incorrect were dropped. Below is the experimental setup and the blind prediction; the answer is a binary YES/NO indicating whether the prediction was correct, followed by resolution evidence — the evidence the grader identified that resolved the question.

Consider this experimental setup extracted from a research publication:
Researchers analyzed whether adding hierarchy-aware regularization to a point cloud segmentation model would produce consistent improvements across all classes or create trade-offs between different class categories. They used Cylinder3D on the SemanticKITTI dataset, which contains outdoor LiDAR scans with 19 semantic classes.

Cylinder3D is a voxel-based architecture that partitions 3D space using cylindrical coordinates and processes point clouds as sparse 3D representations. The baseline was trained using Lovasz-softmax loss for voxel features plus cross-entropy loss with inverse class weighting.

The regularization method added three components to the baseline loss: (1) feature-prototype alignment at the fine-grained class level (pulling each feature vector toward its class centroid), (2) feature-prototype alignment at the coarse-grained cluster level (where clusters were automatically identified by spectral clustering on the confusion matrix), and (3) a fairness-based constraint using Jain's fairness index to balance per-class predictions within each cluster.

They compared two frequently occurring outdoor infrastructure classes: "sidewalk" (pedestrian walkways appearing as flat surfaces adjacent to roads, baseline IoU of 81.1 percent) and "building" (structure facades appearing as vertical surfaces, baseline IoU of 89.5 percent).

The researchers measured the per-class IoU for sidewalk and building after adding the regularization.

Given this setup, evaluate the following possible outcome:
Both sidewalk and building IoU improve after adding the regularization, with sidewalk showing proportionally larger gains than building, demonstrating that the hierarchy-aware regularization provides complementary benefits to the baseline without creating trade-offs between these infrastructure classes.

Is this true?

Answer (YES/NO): NO